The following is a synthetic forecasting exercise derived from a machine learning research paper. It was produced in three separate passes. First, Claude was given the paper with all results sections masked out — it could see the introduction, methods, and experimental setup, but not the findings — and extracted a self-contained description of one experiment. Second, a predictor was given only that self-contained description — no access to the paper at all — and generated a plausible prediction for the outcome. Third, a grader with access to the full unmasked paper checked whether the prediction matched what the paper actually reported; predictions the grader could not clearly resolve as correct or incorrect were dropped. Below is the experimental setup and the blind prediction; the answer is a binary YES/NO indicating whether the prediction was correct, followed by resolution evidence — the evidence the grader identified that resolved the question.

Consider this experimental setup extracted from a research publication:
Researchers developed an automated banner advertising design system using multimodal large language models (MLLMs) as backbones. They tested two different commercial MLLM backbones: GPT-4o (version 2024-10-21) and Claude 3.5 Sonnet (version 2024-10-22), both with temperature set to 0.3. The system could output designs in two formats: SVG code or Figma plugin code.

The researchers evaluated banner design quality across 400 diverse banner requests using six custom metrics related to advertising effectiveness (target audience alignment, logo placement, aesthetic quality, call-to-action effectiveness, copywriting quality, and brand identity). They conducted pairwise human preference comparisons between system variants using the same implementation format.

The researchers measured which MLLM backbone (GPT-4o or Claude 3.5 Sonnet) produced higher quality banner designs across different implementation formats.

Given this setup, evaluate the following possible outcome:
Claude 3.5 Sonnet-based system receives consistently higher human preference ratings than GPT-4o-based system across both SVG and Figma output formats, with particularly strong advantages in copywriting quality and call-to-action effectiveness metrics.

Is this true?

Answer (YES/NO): NO